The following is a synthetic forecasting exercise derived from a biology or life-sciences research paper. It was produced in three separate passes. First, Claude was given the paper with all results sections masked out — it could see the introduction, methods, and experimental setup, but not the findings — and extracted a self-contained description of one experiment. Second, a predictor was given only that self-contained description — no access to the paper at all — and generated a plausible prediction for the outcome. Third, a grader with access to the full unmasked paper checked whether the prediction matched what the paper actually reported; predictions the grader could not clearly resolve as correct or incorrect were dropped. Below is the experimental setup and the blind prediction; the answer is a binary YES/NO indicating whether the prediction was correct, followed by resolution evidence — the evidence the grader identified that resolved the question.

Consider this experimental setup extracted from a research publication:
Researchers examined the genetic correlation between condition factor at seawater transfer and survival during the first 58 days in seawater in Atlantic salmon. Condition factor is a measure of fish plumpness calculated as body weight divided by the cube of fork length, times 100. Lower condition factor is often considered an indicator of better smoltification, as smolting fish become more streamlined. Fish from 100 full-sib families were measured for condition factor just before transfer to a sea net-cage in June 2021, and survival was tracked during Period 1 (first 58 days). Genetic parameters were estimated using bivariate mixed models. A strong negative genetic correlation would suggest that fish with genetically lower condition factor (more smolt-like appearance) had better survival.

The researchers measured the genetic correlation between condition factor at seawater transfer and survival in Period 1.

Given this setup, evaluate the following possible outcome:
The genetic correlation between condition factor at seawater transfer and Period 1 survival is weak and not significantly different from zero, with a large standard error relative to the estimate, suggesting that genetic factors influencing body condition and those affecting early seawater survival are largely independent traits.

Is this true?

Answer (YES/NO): YES